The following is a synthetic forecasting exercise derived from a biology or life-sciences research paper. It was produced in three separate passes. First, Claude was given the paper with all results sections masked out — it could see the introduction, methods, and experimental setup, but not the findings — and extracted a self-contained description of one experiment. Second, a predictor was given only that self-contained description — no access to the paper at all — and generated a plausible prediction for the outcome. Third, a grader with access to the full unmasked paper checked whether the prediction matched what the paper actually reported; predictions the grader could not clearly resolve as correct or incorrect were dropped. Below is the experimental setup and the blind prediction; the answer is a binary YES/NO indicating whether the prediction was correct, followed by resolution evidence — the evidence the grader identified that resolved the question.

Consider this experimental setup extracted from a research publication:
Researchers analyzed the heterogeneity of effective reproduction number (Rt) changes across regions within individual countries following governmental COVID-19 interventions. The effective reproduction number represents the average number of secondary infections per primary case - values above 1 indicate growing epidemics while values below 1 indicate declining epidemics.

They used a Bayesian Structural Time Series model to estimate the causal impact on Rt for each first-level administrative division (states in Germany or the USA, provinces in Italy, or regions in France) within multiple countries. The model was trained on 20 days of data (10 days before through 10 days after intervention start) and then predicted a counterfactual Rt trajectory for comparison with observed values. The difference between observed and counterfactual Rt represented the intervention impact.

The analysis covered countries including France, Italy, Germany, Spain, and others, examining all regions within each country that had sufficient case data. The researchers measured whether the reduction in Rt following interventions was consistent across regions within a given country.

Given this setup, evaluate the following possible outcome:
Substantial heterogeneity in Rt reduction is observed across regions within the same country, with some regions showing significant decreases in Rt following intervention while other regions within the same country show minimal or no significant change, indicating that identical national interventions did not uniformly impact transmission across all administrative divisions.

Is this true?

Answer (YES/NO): YES